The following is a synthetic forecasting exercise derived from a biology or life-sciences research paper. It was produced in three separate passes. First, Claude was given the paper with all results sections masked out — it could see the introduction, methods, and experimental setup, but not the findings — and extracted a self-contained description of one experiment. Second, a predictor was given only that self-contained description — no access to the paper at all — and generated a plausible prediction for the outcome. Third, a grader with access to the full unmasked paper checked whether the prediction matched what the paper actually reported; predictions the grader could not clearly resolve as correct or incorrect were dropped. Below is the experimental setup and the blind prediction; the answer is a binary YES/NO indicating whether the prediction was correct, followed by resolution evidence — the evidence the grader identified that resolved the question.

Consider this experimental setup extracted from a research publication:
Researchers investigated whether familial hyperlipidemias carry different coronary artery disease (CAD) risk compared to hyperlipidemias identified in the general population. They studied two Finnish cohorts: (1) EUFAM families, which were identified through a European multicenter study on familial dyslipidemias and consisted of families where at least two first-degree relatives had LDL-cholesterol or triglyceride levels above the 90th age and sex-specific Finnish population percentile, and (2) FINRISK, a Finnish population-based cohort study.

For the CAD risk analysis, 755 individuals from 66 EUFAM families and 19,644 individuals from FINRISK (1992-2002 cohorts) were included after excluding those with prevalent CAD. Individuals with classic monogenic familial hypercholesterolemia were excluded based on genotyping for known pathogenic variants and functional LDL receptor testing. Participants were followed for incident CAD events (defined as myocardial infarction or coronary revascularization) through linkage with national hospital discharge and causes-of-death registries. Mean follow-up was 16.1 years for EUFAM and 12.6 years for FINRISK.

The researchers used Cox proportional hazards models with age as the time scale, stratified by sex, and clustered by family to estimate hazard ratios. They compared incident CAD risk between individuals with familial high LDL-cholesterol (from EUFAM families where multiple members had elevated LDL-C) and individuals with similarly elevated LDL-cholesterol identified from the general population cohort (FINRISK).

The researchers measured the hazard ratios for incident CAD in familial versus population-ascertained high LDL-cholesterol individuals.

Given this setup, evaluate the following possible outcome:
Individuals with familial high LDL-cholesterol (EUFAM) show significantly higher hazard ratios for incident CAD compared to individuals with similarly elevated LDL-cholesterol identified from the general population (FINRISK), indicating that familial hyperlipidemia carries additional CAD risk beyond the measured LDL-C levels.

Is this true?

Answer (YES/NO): NO